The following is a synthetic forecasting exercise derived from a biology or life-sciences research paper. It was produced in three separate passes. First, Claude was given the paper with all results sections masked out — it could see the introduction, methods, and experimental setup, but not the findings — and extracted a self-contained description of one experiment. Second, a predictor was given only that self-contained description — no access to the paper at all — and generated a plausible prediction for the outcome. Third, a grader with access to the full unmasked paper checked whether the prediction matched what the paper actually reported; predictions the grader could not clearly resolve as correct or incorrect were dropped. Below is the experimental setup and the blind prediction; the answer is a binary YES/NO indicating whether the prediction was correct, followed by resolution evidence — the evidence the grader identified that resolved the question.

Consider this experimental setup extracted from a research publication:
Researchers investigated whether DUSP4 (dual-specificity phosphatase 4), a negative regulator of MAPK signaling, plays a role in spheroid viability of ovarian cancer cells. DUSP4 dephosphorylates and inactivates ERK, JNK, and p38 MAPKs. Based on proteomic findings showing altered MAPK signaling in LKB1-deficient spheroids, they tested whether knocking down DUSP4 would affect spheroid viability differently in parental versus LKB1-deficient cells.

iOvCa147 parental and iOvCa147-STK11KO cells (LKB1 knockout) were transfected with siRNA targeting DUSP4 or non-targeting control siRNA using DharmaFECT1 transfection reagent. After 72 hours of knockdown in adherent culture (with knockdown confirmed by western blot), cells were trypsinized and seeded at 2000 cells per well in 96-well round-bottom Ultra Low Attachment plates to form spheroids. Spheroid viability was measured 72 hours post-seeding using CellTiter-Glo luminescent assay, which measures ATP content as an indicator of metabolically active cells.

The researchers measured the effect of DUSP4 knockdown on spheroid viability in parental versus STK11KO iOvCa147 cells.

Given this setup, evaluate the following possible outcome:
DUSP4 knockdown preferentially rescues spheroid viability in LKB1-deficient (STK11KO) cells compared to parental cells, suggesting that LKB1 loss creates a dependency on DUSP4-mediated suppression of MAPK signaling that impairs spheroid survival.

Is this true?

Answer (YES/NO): YES